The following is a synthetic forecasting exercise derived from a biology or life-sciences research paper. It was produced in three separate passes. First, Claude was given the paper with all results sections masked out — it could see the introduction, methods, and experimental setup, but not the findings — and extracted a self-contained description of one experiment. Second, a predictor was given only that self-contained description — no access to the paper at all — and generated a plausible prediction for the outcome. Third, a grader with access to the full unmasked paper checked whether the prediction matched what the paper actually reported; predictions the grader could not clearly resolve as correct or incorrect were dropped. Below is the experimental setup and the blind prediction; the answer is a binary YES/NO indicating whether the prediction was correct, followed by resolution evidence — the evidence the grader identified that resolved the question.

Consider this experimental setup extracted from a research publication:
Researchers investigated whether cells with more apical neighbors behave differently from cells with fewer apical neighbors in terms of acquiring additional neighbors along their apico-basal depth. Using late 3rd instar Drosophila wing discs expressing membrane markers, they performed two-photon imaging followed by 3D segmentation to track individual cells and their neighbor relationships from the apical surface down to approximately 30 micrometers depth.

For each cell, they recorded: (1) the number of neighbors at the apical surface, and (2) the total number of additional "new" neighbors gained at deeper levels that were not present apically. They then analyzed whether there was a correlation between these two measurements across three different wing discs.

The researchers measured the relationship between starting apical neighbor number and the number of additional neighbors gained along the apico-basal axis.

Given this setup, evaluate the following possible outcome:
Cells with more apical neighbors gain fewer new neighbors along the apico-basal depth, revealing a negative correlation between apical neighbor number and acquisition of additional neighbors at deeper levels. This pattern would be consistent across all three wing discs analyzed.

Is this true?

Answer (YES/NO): YES